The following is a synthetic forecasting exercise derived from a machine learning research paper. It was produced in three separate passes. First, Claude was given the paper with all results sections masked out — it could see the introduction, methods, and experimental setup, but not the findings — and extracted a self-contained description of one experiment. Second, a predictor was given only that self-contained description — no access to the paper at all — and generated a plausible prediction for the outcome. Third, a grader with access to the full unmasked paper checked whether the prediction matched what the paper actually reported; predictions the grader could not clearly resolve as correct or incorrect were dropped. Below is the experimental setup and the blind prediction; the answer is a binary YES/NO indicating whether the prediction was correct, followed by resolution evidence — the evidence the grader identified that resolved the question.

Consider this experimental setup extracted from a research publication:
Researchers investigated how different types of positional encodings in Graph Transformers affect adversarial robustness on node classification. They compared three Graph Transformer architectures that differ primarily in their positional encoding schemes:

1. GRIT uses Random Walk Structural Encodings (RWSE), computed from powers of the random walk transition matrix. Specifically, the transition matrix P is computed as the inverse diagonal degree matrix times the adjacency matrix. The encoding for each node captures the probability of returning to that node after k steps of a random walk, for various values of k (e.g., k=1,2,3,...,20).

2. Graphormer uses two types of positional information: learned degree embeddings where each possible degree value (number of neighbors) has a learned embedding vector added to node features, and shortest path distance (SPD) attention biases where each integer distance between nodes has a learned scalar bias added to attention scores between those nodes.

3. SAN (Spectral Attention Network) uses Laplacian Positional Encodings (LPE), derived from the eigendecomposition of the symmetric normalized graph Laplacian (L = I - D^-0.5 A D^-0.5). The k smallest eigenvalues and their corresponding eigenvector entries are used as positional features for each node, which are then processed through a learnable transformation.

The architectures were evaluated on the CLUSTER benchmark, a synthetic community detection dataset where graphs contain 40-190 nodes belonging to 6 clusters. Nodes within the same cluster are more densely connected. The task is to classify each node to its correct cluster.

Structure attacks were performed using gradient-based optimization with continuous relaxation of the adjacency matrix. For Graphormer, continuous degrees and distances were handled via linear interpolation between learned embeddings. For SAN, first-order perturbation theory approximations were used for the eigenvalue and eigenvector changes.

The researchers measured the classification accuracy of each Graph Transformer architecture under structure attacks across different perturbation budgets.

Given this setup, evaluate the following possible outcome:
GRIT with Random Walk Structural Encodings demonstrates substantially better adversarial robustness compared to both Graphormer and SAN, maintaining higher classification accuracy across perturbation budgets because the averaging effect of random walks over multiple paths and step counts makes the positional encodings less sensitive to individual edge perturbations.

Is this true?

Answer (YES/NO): NO